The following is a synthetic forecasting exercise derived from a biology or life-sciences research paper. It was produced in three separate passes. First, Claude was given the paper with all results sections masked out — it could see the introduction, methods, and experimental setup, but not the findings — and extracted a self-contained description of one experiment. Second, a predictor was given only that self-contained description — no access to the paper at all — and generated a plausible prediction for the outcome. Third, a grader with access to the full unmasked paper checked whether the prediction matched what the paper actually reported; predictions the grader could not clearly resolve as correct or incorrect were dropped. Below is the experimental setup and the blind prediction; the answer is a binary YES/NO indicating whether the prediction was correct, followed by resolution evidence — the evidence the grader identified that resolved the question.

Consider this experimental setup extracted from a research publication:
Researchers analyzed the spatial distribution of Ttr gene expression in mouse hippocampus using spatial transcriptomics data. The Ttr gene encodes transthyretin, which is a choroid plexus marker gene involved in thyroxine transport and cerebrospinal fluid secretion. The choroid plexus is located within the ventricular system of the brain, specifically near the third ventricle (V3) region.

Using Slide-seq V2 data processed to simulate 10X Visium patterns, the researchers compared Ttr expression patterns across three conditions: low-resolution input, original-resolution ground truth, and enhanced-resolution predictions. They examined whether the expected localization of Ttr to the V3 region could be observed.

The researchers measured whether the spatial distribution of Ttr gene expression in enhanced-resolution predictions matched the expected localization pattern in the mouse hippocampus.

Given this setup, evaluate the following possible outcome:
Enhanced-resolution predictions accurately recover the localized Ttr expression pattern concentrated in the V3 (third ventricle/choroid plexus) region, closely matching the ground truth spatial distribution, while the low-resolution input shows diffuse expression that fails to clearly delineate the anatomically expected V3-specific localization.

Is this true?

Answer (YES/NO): YES